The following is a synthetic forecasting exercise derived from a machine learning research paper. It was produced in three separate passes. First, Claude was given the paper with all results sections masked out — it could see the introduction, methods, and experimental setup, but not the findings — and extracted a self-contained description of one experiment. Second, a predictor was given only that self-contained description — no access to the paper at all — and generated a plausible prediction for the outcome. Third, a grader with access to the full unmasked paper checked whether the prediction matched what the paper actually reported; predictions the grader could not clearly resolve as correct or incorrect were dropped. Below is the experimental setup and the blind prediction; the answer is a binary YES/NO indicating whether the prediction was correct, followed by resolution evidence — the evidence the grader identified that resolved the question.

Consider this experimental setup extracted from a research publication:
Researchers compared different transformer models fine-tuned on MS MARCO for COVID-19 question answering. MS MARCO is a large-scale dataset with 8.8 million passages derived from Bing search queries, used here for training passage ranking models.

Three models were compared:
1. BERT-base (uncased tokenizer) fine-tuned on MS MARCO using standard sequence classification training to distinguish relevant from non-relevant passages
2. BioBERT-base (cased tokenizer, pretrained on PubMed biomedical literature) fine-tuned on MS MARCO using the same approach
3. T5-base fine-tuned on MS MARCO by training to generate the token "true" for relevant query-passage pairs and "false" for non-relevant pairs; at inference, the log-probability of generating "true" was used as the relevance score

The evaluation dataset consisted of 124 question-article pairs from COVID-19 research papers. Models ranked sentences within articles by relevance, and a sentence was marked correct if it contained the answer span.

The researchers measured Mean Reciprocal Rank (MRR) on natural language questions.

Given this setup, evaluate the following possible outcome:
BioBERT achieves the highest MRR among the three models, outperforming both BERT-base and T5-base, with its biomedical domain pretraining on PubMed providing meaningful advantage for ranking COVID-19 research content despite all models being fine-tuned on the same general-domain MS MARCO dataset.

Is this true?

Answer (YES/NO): NO